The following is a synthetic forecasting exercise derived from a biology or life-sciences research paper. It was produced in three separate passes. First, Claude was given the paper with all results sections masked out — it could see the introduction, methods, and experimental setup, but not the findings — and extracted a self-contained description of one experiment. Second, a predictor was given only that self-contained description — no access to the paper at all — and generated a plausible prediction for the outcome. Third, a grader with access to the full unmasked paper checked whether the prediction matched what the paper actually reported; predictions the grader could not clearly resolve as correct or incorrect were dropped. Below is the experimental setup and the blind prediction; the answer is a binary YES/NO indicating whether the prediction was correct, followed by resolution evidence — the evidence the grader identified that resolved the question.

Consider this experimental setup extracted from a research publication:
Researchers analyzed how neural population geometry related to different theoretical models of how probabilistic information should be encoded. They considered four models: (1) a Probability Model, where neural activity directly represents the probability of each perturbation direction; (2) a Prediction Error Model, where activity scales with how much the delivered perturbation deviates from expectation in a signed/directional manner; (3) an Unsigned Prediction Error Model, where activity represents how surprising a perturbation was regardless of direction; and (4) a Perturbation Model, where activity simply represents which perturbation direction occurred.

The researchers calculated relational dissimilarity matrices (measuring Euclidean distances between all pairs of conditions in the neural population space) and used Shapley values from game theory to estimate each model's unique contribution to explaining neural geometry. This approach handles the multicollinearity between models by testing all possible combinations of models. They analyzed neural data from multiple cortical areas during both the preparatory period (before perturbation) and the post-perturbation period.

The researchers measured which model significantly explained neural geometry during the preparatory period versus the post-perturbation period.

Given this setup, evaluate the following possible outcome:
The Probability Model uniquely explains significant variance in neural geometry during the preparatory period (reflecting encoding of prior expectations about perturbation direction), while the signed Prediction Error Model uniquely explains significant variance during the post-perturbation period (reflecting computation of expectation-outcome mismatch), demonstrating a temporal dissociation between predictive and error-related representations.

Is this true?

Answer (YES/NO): NO